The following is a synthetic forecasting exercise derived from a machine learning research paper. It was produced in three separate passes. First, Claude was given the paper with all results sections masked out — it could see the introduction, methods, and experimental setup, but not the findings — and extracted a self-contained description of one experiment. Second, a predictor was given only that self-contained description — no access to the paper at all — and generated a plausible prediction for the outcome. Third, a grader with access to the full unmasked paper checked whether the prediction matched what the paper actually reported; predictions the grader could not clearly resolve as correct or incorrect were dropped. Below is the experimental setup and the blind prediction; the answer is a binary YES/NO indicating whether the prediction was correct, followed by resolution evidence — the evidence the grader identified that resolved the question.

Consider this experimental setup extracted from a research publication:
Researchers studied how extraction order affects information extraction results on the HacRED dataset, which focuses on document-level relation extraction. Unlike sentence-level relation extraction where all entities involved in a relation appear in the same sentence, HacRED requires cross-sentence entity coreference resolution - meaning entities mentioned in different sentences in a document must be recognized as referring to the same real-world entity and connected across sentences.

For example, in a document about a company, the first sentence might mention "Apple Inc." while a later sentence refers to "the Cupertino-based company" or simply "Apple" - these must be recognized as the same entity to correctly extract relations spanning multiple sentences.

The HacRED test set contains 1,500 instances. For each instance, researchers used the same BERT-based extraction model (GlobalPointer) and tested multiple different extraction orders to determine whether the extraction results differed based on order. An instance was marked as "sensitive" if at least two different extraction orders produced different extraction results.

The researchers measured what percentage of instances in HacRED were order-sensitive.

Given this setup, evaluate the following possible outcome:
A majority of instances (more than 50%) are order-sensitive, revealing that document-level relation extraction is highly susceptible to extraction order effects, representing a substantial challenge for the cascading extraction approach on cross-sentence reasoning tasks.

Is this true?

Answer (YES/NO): YES